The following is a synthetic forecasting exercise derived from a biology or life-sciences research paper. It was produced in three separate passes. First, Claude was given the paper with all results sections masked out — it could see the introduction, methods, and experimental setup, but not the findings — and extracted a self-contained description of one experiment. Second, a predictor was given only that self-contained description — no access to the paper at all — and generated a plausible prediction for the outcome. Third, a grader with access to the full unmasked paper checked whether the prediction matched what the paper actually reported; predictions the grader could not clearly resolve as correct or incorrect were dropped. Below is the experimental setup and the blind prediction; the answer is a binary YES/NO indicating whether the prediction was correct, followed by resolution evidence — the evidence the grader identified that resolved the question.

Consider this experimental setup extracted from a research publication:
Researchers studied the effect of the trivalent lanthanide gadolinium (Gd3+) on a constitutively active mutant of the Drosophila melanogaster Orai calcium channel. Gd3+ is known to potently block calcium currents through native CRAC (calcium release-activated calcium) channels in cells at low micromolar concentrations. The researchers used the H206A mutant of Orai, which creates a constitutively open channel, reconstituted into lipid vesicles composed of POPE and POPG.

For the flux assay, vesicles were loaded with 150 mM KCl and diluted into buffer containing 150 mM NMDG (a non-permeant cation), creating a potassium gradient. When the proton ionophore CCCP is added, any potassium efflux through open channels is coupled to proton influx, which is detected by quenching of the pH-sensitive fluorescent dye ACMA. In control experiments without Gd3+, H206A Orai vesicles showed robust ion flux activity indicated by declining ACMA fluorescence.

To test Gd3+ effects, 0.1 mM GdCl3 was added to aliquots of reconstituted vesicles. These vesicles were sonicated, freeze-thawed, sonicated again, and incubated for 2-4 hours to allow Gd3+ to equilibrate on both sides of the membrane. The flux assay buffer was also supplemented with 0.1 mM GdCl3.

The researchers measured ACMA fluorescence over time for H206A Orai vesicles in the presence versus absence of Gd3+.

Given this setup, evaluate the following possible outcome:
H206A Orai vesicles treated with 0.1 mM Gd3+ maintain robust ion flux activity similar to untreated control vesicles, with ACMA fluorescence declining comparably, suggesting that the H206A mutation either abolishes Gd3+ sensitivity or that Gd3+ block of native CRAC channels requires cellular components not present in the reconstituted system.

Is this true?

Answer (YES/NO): NO